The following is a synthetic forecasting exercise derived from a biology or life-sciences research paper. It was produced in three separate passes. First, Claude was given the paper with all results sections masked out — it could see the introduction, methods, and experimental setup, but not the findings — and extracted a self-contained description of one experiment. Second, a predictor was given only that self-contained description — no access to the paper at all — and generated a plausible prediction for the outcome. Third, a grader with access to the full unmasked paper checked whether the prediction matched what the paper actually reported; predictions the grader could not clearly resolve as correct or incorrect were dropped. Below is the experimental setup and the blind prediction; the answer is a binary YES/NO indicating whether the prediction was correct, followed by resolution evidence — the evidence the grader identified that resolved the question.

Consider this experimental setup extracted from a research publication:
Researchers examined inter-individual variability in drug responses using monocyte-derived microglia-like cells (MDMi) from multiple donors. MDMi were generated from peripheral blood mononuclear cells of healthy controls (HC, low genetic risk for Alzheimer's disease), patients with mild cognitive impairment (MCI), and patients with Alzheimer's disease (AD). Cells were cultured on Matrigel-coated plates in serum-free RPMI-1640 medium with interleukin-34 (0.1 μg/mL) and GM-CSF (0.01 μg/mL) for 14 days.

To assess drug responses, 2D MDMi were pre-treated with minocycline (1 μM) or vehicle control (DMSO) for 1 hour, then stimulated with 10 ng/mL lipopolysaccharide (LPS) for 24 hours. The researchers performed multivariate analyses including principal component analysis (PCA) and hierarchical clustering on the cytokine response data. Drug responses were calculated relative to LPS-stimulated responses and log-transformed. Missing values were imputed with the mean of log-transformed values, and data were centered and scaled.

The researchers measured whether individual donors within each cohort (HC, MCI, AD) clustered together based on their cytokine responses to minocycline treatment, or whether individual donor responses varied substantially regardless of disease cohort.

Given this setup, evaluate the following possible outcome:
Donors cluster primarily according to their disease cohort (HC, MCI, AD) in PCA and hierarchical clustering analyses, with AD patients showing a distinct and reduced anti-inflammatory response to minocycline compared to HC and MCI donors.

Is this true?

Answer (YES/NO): NO